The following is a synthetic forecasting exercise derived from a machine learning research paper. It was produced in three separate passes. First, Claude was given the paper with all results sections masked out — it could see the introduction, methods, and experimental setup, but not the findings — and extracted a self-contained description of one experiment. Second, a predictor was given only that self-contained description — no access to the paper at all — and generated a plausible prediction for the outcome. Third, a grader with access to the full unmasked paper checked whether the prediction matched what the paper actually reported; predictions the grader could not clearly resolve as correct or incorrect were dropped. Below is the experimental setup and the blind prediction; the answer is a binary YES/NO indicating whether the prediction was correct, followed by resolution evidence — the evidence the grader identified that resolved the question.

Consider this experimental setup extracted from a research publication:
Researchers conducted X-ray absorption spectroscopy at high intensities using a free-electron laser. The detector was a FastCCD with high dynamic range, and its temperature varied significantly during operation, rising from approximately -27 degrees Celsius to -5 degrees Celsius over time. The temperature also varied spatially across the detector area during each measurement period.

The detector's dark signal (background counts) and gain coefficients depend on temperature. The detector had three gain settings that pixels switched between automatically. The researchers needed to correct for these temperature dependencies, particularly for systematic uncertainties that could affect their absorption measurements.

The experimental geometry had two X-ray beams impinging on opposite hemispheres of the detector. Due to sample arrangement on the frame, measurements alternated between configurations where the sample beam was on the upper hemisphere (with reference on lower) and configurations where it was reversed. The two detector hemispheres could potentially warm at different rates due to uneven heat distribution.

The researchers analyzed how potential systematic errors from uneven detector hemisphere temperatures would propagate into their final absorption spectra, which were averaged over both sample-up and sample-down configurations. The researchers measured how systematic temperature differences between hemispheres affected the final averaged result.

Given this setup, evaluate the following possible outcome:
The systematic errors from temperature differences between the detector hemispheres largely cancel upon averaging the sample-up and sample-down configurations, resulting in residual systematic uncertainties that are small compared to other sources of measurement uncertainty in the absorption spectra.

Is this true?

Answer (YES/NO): YES